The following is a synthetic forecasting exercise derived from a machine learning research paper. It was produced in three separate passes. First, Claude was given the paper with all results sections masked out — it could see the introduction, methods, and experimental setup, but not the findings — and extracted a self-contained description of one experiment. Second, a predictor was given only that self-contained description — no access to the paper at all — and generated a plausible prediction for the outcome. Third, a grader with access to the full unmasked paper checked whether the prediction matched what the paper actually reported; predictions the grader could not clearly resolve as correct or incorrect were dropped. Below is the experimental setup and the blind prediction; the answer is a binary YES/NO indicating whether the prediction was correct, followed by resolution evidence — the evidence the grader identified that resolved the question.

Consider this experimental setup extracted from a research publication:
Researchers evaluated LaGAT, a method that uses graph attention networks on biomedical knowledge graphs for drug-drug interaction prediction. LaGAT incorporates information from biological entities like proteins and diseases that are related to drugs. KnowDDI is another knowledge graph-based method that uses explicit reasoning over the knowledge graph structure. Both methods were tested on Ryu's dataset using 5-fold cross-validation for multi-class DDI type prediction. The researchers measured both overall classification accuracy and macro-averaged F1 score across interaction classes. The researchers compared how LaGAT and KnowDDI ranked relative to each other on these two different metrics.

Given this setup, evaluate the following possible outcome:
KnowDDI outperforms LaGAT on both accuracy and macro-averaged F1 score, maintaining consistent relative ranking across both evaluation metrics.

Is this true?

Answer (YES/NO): NO